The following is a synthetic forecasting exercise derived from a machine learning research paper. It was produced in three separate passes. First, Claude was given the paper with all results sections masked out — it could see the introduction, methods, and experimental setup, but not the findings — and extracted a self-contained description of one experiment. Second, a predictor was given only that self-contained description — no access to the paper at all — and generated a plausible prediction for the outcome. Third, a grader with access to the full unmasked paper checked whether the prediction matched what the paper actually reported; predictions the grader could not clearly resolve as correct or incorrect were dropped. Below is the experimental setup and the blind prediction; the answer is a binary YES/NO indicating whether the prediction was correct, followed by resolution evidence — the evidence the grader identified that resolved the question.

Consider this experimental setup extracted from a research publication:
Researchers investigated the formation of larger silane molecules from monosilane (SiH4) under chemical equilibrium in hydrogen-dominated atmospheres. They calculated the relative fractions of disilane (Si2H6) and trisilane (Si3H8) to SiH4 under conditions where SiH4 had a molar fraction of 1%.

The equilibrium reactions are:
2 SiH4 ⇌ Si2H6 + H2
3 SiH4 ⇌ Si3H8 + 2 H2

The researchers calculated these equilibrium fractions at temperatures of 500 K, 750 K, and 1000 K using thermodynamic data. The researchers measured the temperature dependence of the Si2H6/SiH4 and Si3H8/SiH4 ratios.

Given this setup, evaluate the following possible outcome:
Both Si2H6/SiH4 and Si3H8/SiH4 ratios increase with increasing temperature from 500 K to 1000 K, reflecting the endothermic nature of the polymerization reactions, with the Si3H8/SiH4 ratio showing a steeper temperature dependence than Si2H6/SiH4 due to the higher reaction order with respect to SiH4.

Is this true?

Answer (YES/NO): YES